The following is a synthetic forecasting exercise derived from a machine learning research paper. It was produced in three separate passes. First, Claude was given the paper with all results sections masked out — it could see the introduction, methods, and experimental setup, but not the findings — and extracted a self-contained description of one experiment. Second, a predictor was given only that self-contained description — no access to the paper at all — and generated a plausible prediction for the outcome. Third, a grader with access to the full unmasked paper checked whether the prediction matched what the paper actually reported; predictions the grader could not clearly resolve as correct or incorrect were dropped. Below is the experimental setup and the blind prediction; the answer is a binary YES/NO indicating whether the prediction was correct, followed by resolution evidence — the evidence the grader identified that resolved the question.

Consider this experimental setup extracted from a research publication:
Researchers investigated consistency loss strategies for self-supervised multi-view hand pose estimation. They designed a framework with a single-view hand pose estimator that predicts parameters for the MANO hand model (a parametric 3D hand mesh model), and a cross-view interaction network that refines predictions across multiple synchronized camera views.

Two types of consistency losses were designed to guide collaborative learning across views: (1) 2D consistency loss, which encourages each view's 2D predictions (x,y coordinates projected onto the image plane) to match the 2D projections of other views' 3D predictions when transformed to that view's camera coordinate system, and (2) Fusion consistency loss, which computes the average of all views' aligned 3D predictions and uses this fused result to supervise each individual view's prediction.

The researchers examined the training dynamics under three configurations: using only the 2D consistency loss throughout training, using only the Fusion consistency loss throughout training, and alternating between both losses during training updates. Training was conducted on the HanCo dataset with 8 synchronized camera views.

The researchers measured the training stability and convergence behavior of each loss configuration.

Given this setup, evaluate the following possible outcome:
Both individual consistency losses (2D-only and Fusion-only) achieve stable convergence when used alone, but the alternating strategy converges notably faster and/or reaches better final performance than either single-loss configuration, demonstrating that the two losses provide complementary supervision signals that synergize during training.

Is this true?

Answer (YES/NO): NO